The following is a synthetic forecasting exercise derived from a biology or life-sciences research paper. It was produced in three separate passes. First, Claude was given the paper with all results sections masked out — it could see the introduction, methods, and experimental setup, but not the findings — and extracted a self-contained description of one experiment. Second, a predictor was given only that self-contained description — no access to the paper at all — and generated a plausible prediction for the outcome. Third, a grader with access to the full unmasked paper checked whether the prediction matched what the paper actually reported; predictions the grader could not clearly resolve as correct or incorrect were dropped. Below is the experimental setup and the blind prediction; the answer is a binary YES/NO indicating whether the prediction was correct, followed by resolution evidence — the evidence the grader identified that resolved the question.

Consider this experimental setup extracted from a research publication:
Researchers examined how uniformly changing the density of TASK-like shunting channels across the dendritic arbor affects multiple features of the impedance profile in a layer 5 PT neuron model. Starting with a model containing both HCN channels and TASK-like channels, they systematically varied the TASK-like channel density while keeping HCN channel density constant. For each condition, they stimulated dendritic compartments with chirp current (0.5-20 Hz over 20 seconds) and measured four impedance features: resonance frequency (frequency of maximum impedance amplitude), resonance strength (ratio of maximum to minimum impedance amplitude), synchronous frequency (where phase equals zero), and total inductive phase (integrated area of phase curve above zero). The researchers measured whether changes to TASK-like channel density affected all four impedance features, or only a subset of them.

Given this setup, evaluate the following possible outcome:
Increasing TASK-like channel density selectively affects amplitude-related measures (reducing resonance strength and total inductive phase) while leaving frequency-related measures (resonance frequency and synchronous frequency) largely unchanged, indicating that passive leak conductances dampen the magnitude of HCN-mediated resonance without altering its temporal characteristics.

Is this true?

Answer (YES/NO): NO